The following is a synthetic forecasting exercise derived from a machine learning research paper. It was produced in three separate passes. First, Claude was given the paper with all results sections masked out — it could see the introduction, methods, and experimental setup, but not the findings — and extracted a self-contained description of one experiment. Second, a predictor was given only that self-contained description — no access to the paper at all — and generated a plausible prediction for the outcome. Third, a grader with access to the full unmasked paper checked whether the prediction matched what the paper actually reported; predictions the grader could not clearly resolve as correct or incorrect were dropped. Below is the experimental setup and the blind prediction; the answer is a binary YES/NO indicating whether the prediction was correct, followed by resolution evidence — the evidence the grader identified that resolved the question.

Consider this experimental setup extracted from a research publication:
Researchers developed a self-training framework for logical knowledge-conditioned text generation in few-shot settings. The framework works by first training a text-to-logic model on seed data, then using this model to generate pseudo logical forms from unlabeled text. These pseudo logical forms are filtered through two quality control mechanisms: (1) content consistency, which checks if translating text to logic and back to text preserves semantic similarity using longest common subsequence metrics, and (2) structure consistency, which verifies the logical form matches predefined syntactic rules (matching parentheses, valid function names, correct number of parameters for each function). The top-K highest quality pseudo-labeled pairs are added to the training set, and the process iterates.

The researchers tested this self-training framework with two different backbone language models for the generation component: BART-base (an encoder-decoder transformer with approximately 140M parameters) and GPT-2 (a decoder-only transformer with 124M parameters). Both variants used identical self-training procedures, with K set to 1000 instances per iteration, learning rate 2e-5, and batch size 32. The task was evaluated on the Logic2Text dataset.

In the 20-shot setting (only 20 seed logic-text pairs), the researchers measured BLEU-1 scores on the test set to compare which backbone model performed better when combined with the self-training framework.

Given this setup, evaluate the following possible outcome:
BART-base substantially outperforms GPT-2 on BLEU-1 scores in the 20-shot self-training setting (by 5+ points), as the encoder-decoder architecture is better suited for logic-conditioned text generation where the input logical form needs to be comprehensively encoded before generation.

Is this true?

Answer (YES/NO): NO